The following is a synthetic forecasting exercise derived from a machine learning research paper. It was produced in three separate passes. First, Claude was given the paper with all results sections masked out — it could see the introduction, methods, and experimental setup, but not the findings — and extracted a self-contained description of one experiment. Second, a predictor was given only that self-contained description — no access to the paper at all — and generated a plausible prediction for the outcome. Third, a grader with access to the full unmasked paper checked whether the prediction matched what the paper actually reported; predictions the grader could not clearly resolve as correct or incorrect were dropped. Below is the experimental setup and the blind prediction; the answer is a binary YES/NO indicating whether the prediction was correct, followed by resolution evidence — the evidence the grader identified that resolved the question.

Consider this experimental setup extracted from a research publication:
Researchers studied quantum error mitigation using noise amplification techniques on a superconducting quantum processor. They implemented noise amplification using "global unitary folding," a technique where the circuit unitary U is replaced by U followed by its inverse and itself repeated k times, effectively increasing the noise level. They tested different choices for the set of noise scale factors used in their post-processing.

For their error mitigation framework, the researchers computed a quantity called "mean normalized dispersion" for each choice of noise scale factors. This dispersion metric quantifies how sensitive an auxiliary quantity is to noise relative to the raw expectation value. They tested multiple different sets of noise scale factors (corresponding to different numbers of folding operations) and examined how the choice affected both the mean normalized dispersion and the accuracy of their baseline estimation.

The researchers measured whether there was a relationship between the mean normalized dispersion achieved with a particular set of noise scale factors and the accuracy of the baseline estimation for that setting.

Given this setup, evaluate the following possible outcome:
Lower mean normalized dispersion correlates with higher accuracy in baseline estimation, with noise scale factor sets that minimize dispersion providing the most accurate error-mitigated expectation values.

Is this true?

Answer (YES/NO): YES